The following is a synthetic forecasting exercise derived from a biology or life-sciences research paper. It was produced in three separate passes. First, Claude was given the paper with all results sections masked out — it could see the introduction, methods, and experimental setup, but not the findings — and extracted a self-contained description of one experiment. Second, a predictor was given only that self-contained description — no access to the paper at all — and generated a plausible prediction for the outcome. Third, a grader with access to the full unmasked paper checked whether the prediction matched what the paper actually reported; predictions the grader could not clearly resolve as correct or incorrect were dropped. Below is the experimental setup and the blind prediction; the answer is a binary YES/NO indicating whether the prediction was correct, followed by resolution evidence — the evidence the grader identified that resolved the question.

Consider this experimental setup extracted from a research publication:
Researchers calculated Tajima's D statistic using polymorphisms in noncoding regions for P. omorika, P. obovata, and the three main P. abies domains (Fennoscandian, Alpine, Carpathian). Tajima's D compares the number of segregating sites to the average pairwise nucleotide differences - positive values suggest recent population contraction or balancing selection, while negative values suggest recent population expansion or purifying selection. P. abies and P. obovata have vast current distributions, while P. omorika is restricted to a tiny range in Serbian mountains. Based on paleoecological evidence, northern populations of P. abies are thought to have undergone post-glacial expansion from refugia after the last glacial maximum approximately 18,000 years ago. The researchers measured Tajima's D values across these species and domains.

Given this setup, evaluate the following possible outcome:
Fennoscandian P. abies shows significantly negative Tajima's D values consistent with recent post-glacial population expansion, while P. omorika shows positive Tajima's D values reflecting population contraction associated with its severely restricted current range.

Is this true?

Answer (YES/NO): NO